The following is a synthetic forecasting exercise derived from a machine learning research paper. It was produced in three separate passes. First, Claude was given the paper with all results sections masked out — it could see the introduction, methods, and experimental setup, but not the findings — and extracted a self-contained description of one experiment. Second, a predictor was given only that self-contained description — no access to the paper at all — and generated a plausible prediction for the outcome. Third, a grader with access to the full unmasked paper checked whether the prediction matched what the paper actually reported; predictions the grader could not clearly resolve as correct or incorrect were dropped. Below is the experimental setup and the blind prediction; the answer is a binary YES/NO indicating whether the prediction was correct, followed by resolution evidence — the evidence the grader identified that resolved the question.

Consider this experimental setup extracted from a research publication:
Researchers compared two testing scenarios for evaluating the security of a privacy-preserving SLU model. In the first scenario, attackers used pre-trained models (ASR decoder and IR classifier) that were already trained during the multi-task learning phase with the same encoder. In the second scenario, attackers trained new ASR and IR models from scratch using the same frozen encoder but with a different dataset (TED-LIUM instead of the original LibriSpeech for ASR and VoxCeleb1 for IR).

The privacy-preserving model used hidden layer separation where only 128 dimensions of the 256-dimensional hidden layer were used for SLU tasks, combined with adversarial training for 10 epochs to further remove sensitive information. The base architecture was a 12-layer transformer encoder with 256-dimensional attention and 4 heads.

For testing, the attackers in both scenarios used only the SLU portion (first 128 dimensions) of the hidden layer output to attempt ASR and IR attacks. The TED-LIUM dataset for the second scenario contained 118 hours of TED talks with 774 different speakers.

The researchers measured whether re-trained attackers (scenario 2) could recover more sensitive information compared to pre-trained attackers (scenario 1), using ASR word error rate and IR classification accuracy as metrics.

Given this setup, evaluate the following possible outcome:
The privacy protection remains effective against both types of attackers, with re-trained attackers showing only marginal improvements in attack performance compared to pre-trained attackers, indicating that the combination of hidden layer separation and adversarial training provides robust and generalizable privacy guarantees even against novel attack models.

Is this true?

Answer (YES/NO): NO